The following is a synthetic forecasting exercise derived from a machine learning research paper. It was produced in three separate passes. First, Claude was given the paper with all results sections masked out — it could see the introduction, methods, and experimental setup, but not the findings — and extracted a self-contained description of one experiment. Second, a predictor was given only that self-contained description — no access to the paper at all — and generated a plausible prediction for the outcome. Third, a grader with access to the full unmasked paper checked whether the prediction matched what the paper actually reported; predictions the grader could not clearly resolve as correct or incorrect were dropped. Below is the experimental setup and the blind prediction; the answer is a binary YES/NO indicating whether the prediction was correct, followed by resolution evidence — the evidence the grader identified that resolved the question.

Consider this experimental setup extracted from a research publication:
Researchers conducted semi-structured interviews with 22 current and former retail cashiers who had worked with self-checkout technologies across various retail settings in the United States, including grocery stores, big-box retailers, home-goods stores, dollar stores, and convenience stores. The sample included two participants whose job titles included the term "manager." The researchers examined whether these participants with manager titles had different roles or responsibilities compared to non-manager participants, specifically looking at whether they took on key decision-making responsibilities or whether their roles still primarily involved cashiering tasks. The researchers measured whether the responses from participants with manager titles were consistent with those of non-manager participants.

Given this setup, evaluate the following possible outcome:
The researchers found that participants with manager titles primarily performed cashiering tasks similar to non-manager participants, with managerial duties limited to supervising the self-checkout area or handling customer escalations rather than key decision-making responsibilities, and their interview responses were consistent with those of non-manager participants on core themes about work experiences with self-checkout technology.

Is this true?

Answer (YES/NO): NO